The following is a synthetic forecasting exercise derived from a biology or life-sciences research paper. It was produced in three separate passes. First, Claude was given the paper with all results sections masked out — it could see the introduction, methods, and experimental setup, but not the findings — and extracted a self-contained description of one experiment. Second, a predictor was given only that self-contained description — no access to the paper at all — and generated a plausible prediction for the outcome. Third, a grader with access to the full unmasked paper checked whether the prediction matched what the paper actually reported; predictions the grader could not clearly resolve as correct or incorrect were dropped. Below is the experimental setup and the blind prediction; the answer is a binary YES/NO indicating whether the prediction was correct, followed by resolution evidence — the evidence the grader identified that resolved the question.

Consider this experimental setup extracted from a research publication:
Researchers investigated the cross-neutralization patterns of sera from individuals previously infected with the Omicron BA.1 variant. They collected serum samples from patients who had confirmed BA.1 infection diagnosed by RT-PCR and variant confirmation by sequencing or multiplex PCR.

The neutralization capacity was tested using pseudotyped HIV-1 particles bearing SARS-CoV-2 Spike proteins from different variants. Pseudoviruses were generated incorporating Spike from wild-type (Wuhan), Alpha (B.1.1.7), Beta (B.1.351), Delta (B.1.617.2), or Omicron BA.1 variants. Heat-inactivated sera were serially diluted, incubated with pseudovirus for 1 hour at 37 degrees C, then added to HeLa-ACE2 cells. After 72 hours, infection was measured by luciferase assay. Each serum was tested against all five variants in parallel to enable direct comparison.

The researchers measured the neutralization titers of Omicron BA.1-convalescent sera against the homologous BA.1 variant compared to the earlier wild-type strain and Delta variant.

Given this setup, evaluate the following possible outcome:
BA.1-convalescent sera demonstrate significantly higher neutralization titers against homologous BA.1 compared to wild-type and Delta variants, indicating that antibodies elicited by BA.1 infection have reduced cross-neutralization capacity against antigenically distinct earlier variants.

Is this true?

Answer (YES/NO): YES